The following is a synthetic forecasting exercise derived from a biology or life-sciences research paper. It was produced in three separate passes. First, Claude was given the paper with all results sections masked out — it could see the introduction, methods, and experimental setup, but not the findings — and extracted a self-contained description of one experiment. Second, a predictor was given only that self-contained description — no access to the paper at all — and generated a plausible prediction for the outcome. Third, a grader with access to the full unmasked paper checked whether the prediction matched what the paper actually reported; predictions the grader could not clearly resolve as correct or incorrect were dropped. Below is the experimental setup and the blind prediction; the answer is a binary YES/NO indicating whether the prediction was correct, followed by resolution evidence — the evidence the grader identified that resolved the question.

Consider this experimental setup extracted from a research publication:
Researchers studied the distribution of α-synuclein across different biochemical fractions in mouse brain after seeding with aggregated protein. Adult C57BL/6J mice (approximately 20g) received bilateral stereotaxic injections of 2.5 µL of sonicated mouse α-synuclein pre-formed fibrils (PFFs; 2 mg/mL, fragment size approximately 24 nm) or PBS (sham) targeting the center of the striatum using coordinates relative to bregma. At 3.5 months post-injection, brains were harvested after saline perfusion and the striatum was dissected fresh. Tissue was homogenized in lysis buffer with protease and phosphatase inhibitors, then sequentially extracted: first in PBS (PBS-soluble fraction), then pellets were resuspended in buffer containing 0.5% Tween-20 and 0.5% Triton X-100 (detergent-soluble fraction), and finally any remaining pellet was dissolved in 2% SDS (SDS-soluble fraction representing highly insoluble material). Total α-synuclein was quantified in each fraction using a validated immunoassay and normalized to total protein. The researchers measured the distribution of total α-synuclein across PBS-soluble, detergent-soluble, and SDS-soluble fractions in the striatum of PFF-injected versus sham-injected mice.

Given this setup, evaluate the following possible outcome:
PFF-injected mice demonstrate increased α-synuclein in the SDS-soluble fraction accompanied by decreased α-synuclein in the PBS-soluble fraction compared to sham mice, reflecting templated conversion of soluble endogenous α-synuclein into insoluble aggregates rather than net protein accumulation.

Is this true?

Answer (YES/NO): NO